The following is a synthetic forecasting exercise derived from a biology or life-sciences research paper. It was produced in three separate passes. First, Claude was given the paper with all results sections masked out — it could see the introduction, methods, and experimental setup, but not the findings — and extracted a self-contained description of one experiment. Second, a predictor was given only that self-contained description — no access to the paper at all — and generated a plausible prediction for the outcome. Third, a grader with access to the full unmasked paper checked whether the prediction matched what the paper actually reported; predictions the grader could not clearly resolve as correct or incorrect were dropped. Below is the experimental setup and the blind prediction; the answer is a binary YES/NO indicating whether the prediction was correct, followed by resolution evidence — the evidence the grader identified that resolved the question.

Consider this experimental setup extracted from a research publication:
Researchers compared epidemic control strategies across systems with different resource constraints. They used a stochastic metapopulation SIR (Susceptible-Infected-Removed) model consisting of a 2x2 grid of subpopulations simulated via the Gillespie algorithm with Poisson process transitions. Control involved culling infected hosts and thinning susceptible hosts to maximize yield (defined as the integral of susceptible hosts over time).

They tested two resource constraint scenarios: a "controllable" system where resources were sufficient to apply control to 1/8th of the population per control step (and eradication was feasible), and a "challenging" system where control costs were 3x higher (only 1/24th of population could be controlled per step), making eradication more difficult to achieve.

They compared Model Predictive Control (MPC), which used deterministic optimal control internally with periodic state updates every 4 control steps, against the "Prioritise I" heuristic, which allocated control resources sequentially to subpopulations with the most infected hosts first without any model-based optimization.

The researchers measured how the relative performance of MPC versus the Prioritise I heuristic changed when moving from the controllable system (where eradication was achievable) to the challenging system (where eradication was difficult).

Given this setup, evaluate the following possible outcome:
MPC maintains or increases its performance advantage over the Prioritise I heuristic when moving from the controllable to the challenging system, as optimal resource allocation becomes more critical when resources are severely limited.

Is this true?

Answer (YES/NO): NO